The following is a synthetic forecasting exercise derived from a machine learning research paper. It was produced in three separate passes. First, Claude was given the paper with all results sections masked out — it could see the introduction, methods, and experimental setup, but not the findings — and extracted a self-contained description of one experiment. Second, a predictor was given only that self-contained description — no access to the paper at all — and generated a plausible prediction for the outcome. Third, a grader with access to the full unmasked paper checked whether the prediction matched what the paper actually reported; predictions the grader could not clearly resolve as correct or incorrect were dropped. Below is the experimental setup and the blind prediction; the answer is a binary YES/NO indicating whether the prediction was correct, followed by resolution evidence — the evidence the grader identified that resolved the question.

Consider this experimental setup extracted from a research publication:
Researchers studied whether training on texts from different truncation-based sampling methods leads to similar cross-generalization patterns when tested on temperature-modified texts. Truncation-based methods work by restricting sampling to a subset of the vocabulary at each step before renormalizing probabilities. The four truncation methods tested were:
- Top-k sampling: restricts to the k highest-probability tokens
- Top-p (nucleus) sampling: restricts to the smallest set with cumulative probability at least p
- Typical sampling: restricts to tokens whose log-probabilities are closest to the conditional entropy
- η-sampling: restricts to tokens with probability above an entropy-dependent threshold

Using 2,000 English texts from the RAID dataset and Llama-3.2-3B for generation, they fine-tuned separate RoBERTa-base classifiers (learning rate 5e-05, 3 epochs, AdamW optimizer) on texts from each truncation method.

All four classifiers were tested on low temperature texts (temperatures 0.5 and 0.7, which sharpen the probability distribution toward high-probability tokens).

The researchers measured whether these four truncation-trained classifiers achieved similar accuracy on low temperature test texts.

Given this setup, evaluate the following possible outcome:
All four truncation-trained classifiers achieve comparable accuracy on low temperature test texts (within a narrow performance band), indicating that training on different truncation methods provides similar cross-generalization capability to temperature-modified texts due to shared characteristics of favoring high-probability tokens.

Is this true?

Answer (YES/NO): YES